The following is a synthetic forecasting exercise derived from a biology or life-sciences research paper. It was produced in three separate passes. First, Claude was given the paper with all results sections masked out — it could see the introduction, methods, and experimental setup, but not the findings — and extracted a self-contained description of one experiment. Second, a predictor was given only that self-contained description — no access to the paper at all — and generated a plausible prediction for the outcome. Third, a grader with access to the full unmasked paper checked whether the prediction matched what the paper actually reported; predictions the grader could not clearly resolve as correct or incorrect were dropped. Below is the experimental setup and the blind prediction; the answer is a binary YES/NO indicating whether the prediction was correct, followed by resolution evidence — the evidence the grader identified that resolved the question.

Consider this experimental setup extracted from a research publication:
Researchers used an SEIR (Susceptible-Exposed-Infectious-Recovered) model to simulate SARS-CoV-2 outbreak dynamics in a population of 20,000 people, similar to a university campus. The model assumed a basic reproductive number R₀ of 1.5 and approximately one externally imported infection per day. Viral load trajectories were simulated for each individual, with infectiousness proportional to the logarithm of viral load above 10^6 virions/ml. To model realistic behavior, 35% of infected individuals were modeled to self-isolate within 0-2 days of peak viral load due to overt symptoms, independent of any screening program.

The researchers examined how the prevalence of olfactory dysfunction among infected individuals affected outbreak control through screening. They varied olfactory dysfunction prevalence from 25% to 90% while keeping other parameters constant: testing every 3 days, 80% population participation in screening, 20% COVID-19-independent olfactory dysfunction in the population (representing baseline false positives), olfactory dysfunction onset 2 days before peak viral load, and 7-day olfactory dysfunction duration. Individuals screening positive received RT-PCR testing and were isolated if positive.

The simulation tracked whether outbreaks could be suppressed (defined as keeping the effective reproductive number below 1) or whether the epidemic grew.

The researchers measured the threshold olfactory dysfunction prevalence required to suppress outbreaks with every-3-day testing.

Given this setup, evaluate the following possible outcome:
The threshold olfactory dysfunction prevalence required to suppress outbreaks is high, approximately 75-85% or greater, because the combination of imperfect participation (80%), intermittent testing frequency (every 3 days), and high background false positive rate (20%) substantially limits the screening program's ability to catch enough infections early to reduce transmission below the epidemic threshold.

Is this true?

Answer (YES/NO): NO